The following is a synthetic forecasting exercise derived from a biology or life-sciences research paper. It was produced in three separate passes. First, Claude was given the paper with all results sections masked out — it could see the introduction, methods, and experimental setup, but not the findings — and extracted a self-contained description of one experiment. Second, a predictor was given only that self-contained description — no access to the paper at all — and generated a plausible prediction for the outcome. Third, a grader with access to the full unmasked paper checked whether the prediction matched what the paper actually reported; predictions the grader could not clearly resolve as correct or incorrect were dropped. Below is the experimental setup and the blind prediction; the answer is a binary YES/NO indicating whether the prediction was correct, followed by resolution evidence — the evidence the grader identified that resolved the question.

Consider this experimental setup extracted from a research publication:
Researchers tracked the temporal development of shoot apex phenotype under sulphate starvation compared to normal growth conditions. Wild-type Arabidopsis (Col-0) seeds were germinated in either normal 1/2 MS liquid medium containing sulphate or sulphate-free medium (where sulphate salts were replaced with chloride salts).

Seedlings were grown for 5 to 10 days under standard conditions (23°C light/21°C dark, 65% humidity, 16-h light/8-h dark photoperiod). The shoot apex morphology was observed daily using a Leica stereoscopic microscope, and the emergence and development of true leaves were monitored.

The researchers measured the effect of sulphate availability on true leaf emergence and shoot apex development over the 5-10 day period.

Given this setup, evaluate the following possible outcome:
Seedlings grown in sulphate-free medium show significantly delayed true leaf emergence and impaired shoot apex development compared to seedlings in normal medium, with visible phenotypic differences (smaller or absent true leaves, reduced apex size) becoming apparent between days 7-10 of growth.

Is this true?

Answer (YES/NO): YES